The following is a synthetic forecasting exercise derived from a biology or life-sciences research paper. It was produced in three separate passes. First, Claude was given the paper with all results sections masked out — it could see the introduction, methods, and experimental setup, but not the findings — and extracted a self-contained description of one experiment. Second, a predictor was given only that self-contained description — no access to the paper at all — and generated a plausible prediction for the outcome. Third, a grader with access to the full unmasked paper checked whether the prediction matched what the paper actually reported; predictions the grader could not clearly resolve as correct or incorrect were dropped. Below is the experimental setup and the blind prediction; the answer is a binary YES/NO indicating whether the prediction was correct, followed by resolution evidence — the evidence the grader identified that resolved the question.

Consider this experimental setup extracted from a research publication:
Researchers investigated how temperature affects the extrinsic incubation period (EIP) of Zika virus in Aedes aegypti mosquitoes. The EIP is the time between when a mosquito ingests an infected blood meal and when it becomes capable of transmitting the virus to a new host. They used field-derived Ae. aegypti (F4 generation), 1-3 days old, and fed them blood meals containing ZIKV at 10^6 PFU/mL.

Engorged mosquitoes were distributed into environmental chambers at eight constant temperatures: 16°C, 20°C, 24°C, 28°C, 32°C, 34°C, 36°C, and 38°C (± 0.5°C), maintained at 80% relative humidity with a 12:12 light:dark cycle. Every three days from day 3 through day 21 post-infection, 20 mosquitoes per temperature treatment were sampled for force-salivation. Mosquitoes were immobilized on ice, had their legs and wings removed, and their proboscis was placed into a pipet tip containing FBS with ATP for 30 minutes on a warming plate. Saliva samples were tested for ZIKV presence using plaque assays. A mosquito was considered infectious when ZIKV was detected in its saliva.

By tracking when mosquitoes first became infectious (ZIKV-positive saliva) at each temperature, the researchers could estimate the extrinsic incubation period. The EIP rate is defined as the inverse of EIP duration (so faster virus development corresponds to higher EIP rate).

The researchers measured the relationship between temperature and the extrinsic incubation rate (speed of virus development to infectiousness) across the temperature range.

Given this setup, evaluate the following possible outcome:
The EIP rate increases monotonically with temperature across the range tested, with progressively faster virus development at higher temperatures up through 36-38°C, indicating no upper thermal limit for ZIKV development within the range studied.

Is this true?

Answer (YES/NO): NO